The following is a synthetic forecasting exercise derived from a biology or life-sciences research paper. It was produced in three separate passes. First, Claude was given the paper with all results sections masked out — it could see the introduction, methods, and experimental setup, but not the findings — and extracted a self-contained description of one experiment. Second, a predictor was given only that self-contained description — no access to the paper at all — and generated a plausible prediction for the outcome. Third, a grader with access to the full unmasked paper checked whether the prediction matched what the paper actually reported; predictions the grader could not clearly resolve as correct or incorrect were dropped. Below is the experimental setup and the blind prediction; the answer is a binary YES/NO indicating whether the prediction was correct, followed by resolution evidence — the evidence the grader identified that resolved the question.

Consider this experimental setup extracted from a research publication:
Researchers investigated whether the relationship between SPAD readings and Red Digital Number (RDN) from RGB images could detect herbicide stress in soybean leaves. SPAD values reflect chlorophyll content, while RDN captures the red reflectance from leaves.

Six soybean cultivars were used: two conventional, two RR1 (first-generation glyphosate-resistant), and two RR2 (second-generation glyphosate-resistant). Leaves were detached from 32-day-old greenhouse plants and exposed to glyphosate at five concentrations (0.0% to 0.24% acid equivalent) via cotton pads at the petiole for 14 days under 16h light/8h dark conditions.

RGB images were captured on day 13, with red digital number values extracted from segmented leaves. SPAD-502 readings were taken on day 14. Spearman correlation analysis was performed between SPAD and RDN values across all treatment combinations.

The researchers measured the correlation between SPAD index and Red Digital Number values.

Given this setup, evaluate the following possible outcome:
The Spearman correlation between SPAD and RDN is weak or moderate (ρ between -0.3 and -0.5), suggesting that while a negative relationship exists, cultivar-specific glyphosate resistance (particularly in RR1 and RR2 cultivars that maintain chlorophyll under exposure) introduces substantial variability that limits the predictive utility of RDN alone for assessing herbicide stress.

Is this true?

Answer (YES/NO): NO